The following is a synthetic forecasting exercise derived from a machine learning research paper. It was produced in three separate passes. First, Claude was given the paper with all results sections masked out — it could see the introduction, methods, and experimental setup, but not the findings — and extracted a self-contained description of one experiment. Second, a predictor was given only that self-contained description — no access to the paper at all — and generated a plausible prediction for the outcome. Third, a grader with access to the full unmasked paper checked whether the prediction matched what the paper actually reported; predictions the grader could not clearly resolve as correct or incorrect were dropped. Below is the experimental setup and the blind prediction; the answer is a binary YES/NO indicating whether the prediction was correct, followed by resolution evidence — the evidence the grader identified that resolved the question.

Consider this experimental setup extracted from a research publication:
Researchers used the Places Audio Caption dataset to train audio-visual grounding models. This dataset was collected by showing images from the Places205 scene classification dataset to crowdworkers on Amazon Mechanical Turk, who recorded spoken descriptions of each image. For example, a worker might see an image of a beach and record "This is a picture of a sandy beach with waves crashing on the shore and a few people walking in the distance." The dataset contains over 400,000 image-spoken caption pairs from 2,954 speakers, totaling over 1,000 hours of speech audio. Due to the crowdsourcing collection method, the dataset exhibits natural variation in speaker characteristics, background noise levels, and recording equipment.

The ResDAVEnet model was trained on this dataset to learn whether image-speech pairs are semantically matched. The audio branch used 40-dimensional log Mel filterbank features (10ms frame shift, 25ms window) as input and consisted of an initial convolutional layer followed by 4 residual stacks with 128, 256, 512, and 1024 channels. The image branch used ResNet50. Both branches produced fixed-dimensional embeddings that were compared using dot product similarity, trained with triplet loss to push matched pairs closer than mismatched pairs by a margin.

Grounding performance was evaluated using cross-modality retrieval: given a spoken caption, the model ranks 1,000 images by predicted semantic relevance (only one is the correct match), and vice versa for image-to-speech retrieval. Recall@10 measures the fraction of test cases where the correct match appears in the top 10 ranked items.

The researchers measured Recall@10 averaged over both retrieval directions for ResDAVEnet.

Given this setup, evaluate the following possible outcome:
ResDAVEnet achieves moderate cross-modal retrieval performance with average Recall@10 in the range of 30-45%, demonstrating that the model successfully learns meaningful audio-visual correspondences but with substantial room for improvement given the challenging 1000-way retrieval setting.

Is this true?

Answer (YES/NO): NO